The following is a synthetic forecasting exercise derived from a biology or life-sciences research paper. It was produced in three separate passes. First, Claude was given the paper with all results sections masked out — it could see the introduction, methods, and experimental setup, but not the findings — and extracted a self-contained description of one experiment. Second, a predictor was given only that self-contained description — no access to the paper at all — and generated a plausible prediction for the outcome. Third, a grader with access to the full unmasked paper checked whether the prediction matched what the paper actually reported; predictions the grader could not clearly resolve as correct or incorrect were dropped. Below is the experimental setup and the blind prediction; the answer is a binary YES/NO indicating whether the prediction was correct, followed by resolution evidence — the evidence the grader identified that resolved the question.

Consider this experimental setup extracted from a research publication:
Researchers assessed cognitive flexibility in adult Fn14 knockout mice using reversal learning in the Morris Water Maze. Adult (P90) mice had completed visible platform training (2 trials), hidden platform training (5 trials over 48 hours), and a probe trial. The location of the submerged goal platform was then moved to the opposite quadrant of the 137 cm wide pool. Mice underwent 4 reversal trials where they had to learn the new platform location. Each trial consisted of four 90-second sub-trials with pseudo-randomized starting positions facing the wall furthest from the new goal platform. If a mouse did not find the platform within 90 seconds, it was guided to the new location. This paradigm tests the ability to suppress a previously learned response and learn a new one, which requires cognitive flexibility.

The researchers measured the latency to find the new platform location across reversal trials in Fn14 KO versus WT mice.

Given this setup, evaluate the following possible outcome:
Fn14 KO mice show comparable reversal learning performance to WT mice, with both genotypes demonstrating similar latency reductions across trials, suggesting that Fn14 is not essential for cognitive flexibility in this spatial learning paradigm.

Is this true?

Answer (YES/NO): YES